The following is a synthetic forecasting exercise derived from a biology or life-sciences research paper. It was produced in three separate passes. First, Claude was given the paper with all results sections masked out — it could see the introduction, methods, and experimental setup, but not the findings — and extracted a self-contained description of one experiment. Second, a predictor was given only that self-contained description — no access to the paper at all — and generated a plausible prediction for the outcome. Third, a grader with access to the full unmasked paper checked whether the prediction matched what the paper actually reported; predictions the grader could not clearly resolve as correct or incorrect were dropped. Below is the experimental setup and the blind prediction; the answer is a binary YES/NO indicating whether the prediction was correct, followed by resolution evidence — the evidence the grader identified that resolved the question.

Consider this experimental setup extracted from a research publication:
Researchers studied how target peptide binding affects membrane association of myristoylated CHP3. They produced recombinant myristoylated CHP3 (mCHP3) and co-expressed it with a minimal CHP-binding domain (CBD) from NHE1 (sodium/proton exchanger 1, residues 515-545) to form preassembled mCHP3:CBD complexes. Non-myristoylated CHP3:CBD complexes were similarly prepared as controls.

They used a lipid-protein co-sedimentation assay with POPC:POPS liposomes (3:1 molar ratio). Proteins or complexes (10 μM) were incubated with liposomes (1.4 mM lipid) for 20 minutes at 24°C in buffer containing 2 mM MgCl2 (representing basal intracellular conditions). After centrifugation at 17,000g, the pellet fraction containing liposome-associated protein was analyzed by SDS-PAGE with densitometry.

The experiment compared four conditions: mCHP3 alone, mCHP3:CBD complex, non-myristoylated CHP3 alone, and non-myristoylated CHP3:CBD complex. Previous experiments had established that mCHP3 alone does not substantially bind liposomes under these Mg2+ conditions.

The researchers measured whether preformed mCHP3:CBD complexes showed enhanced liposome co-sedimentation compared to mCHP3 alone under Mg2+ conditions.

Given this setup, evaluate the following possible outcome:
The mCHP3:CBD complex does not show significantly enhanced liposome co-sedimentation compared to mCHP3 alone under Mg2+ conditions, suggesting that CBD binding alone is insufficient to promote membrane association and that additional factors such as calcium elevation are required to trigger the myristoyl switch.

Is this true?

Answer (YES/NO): NO